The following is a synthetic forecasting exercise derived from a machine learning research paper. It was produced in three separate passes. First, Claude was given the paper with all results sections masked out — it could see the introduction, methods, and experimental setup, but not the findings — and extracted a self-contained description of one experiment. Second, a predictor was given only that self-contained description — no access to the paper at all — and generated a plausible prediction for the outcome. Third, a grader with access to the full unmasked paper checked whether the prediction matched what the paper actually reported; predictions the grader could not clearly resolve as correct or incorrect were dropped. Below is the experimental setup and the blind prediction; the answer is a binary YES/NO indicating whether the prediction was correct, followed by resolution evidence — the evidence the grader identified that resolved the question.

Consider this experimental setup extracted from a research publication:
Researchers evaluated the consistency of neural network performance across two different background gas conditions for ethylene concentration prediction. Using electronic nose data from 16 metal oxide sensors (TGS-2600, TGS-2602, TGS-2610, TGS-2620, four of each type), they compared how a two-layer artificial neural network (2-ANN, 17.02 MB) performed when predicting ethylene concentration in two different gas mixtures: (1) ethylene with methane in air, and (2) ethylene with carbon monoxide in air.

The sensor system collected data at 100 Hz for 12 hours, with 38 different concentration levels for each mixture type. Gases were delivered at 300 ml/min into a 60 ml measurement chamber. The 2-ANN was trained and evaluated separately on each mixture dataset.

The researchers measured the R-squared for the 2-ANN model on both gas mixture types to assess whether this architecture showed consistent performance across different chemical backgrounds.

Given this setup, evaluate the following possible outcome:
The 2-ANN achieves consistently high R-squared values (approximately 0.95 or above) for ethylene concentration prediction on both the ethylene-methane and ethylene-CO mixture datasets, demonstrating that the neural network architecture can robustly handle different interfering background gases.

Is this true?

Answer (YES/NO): NO